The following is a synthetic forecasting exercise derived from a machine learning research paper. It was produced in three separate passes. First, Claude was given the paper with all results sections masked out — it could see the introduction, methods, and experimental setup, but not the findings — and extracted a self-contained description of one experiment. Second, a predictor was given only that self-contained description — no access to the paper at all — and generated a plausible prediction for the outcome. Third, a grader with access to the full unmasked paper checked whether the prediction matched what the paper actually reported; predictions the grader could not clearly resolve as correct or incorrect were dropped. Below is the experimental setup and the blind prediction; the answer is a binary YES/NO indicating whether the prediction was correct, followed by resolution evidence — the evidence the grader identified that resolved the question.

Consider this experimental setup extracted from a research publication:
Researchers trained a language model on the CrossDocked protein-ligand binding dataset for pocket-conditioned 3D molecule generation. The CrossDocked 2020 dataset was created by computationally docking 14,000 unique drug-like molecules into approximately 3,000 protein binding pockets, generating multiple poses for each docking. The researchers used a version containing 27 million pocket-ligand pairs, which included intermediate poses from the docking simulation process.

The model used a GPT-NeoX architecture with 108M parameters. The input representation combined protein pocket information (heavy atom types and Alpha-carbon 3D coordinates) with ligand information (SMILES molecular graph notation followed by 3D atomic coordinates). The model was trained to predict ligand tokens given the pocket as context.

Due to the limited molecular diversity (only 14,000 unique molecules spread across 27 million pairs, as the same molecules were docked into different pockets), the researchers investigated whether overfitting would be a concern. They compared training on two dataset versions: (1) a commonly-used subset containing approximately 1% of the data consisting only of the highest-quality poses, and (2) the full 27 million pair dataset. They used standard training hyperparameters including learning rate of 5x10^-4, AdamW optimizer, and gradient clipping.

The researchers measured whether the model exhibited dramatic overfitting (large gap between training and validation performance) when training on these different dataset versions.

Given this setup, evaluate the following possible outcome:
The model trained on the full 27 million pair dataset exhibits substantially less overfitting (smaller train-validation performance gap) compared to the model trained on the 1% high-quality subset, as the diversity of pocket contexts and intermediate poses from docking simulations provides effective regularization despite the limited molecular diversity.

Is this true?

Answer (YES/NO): NO